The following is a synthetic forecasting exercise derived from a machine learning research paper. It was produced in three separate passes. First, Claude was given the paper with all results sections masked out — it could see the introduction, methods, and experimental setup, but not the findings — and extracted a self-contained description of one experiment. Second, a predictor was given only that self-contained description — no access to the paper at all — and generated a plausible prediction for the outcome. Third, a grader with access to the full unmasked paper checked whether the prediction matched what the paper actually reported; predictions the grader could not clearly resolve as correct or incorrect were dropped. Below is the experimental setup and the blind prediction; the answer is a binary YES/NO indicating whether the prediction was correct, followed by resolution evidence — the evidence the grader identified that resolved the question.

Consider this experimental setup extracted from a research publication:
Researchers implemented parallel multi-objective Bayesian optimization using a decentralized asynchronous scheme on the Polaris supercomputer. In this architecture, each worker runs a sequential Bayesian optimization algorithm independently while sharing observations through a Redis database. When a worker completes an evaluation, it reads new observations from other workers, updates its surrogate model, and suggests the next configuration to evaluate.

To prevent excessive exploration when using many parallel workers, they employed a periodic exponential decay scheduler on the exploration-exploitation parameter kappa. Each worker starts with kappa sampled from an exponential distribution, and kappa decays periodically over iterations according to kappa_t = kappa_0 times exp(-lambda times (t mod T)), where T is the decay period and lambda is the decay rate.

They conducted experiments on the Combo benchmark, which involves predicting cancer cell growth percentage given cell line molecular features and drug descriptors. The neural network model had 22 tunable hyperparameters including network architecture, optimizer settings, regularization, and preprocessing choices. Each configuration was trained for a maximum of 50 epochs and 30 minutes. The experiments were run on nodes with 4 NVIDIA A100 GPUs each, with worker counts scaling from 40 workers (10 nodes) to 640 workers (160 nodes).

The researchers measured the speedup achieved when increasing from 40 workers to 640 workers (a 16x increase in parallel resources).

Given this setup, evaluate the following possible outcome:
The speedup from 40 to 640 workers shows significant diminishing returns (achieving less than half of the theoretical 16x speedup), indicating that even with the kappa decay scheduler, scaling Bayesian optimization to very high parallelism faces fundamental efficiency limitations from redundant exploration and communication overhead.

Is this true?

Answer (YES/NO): YES